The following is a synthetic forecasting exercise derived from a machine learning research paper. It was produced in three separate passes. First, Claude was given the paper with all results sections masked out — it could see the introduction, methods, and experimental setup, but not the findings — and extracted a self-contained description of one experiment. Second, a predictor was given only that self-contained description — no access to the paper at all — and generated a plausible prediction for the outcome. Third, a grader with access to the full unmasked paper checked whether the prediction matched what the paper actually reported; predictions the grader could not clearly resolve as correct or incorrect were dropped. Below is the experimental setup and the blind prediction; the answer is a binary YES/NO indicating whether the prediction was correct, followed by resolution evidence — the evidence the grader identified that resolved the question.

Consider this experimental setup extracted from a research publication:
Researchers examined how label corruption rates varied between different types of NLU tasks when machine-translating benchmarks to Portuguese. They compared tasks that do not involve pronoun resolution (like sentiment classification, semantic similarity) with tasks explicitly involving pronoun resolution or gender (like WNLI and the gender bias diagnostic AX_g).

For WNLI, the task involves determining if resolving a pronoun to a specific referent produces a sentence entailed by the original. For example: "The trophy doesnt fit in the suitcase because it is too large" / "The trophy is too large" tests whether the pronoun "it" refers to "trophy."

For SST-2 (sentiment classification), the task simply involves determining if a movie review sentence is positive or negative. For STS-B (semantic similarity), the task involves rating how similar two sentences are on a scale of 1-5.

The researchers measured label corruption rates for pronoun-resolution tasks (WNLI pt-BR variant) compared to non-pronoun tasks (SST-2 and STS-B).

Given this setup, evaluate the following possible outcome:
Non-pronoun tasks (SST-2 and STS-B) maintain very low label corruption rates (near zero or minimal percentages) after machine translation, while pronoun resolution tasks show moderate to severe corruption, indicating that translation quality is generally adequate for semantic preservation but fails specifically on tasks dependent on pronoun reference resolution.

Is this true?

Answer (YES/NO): YES